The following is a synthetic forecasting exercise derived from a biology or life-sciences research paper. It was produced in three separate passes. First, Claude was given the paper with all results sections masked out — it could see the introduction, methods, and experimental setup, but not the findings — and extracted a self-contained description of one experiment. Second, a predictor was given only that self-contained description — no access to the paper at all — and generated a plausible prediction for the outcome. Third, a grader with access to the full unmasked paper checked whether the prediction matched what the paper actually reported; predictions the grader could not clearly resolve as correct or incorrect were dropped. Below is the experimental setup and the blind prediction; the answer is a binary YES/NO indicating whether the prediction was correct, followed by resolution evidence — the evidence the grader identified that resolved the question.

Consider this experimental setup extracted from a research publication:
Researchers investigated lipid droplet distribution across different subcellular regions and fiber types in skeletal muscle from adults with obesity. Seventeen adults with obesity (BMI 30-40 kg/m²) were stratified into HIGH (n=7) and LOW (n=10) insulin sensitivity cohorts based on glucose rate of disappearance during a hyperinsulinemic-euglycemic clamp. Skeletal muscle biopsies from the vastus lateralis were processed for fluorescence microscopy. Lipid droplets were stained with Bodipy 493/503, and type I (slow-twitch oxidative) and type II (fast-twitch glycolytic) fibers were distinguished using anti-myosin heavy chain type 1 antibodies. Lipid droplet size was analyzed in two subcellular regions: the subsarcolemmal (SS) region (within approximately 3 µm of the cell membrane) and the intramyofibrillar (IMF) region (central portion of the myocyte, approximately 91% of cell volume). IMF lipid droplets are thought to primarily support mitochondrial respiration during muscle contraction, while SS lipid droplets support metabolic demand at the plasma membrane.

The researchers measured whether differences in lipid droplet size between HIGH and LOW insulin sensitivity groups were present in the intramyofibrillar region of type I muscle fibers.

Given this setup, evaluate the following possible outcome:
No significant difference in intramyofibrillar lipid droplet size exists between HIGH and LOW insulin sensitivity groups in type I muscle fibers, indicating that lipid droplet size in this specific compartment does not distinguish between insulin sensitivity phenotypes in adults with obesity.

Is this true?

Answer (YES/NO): YES